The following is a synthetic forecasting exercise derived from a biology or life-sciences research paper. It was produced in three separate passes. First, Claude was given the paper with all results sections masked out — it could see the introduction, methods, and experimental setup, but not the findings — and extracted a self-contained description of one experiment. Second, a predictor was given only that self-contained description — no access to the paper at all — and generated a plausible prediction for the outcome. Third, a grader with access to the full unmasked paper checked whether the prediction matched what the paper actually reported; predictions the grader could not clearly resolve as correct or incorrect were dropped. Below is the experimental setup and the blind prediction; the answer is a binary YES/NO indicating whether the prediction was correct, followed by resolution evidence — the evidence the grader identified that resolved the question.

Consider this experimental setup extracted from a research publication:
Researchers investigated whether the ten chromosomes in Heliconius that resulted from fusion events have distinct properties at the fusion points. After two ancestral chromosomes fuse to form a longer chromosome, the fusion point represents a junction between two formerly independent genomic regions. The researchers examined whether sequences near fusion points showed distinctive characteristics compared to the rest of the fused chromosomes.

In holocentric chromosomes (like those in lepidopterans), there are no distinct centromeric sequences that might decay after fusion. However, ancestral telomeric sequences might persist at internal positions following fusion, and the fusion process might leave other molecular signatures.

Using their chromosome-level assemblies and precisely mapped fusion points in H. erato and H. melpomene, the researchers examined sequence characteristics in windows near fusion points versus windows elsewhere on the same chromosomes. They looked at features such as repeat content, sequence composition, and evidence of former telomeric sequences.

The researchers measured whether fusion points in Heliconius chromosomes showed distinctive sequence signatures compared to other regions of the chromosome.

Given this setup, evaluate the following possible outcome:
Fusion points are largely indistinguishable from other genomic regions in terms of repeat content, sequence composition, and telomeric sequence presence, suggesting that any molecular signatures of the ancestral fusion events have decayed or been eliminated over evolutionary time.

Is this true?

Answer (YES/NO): YES